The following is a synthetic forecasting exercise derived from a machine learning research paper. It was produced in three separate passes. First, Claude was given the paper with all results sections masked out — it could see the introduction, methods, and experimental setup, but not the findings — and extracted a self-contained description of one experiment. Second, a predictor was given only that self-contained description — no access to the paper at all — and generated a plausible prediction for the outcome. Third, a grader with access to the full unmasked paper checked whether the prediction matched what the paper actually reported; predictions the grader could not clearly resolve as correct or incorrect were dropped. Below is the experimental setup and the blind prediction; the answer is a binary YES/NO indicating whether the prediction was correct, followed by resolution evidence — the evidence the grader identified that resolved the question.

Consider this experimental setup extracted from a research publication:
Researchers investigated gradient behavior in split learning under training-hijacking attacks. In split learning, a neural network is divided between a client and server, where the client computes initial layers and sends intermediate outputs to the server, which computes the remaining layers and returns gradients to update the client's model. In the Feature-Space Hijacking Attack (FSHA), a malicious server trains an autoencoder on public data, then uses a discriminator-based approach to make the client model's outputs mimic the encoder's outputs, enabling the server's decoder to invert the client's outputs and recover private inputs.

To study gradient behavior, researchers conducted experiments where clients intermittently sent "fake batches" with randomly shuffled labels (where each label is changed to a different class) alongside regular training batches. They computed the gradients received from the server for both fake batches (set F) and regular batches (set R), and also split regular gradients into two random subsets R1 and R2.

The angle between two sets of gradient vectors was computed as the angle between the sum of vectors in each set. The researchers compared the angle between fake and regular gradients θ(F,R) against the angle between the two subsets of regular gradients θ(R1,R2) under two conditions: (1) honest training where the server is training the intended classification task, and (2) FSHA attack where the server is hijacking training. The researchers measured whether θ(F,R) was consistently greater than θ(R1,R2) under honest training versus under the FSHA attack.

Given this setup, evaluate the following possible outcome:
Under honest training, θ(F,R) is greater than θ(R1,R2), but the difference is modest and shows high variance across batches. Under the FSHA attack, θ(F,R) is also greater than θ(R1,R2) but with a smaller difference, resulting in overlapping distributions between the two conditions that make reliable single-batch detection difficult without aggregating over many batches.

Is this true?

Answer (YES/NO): NO